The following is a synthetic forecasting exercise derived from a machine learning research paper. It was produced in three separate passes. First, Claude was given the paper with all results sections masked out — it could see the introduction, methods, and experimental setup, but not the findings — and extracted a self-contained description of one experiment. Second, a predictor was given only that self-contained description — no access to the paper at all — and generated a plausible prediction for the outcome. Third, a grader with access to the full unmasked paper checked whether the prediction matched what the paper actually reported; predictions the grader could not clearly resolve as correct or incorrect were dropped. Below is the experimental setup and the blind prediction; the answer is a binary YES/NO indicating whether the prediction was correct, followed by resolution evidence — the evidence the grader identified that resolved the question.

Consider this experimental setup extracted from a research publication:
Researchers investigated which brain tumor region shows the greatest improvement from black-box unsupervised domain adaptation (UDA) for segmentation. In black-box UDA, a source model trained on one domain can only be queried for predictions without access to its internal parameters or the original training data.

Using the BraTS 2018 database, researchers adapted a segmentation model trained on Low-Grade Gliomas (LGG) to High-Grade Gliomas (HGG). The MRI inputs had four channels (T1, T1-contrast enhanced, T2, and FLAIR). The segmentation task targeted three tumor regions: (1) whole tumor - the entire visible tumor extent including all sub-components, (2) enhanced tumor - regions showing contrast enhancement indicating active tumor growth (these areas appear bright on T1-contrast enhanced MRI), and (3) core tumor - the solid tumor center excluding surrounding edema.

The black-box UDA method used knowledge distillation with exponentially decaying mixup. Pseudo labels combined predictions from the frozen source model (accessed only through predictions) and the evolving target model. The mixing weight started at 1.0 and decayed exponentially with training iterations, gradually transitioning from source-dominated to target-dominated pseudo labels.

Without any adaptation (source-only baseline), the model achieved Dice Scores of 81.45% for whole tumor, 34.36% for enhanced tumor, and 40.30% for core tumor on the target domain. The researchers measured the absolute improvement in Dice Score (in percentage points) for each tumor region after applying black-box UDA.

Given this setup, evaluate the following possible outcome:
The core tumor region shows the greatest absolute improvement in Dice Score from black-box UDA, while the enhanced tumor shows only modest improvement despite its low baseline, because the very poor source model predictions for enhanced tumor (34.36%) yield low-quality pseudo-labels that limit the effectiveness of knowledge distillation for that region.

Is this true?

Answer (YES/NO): NO